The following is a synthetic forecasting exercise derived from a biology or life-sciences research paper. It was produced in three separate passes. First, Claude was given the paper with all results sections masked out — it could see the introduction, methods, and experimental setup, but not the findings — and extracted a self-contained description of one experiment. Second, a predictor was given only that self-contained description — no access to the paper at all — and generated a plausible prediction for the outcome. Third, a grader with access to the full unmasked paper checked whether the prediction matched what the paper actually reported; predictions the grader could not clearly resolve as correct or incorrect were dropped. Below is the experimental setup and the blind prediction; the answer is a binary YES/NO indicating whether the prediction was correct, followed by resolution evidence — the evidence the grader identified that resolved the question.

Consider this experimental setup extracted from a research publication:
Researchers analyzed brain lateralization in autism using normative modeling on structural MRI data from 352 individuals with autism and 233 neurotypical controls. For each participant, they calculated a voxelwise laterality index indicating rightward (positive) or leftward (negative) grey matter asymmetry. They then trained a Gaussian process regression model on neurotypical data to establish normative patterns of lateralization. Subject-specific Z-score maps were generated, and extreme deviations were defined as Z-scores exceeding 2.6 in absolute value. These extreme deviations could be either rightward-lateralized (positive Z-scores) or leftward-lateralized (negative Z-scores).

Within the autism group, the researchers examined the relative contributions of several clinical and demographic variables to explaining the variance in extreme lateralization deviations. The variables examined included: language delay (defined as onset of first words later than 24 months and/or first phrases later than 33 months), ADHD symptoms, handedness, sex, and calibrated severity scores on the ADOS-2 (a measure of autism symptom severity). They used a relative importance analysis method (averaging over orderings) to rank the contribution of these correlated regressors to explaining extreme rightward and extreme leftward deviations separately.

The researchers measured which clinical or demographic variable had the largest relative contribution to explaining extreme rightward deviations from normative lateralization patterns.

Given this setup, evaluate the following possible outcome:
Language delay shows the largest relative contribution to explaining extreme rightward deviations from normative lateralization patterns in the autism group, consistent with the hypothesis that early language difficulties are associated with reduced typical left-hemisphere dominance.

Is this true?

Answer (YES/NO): YES